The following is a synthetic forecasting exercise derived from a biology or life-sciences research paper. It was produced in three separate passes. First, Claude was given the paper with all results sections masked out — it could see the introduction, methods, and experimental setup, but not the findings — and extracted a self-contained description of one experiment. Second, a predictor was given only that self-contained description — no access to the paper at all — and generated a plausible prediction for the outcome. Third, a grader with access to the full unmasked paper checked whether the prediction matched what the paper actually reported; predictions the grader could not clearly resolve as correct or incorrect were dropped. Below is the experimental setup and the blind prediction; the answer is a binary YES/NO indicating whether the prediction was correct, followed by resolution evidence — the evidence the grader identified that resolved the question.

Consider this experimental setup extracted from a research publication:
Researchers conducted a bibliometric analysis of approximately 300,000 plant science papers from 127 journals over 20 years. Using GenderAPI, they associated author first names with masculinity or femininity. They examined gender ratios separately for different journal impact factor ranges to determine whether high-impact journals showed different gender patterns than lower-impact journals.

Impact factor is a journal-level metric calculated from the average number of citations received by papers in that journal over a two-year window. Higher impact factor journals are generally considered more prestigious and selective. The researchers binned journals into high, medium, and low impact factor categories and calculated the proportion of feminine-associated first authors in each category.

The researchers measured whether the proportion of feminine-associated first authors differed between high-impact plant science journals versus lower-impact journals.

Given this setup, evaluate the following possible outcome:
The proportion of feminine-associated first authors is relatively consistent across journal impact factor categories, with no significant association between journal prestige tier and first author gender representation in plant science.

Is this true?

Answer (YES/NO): YES